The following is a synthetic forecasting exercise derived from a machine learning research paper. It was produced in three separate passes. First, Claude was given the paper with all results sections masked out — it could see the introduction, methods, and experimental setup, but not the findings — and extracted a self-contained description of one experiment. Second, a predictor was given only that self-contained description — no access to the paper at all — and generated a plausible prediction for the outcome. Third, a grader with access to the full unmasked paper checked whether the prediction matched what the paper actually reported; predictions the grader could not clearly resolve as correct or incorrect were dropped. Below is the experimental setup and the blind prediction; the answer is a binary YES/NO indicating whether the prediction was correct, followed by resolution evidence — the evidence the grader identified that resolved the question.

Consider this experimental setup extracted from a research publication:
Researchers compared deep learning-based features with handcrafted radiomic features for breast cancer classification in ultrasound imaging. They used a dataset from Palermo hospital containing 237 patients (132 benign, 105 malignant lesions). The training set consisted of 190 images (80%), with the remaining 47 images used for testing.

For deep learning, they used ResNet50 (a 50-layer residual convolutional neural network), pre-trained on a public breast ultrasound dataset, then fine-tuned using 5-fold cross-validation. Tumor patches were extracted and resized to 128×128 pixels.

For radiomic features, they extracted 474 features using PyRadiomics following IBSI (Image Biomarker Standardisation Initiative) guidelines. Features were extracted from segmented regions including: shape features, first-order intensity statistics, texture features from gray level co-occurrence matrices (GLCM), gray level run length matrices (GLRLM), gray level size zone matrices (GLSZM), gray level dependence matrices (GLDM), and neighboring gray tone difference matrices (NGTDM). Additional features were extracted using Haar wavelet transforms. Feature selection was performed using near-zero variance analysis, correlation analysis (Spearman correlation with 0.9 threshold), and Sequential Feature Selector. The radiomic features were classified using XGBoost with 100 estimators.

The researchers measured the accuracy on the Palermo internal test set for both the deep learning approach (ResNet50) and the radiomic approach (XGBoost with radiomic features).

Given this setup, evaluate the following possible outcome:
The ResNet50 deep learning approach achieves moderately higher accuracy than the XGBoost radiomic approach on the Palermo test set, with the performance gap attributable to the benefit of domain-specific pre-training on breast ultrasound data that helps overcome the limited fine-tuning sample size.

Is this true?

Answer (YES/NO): NO